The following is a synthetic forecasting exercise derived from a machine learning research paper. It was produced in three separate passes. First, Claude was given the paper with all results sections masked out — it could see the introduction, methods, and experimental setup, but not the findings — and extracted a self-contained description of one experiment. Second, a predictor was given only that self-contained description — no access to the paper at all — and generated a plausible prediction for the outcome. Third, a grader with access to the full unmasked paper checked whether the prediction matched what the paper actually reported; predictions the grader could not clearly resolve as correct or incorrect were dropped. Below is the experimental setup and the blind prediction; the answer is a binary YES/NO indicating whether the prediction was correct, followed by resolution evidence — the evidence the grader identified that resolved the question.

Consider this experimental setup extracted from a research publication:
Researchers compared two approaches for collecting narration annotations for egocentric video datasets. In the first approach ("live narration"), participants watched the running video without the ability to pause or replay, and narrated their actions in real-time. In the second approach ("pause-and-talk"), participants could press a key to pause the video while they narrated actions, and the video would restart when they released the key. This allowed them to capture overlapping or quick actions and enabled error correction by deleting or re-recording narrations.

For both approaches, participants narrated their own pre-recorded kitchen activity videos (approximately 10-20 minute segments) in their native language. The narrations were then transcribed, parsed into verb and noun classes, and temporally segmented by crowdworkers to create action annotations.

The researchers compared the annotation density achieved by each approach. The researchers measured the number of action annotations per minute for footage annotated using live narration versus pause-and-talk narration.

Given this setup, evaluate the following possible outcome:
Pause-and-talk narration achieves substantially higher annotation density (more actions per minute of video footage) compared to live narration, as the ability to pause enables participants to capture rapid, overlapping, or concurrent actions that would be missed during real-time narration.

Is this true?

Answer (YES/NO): YES